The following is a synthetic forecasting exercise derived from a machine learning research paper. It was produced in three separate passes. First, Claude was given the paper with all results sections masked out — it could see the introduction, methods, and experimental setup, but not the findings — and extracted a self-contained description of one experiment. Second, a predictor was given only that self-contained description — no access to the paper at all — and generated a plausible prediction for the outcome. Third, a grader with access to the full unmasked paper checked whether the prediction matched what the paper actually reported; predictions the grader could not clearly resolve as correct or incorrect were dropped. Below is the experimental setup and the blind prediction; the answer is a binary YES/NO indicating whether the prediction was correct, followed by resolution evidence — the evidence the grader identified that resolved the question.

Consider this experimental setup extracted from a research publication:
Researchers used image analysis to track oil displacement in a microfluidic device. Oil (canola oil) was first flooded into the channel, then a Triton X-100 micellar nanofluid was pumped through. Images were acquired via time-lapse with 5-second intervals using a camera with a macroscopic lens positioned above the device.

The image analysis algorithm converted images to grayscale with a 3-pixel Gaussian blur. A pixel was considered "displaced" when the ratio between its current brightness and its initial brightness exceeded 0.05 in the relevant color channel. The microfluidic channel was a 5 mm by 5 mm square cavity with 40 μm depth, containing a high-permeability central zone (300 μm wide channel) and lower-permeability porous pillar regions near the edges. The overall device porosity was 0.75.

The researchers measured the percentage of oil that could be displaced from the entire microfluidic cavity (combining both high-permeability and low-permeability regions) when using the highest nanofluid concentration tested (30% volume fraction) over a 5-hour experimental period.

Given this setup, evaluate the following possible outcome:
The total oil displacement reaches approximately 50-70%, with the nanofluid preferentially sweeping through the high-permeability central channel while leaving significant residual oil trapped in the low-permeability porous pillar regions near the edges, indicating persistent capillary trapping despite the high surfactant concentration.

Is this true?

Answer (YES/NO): NO